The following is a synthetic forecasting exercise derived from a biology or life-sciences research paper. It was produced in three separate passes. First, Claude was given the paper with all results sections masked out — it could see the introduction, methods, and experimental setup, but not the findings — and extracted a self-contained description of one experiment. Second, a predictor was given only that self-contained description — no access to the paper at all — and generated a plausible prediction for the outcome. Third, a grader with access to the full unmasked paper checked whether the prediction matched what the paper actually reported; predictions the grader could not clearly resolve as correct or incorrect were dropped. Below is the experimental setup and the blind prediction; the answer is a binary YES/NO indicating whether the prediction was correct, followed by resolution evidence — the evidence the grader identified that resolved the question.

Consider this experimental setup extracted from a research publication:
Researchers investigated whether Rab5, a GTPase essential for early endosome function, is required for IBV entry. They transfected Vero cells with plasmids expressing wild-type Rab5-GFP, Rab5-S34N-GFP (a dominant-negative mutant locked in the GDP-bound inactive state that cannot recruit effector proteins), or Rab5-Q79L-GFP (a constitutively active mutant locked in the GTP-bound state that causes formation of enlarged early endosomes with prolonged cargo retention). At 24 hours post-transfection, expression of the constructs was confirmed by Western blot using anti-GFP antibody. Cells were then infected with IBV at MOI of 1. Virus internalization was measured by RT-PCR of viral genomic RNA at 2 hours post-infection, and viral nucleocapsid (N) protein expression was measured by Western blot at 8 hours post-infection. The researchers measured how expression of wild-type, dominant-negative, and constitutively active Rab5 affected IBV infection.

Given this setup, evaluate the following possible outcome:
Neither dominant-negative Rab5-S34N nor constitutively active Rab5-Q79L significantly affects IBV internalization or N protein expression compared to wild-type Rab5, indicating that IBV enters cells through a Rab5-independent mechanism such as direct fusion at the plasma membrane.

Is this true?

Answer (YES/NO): NO